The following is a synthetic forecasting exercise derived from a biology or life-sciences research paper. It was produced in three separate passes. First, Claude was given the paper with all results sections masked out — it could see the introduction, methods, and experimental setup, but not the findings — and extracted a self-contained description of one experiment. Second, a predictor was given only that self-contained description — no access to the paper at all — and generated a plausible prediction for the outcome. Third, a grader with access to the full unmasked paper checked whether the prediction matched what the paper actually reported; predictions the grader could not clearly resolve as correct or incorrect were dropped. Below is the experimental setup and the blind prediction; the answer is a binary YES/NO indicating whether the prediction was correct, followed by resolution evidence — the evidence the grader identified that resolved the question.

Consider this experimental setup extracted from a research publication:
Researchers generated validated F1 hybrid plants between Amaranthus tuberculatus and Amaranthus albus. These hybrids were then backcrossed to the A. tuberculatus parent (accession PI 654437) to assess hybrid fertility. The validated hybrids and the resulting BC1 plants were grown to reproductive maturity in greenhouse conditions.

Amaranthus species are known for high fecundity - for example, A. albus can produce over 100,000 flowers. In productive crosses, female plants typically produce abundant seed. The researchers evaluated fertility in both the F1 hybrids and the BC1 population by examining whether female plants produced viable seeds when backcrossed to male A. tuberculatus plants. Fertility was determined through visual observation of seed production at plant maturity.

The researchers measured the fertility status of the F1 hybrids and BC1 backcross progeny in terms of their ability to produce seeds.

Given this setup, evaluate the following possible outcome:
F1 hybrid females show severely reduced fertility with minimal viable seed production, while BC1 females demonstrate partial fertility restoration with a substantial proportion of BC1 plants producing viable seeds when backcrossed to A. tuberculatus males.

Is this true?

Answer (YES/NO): NO